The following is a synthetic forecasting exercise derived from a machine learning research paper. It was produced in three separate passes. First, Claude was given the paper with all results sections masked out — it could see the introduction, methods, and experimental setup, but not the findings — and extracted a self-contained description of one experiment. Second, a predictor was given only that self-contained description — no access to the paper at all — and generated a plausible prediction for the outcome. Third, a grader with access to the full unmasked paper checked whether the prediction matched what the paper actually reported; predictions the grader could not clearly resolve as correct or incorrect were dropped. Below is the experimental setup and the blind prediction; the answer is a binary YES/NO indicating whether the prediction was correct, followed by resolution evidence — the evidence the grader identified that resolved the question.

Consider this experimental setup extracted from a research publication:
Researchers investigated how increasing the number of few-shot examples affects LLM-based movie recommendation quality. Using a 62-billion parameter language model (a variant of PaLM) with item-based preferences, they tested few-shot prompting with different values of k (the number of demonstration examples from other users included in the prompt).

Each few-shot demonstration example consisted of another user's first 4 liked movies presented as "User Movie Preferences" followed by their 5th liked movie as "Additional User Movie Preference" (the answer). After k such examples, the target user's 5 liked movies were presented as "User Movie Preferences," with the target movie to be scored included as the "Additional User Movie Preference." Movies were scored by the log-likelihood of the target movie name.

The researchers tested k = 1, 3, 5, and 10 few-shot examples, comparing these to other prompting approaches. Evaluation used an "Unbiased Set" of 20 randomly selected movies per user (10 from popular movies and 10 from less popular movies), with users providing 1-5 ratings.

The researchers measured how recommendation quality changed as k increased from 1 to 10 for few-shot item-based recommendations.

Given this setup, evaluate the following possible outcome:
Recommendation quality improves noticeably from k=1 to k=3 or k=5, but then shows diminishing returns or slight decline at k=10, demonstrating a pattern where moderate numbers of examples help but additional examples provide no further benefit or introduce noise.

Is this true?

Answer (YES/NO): NO